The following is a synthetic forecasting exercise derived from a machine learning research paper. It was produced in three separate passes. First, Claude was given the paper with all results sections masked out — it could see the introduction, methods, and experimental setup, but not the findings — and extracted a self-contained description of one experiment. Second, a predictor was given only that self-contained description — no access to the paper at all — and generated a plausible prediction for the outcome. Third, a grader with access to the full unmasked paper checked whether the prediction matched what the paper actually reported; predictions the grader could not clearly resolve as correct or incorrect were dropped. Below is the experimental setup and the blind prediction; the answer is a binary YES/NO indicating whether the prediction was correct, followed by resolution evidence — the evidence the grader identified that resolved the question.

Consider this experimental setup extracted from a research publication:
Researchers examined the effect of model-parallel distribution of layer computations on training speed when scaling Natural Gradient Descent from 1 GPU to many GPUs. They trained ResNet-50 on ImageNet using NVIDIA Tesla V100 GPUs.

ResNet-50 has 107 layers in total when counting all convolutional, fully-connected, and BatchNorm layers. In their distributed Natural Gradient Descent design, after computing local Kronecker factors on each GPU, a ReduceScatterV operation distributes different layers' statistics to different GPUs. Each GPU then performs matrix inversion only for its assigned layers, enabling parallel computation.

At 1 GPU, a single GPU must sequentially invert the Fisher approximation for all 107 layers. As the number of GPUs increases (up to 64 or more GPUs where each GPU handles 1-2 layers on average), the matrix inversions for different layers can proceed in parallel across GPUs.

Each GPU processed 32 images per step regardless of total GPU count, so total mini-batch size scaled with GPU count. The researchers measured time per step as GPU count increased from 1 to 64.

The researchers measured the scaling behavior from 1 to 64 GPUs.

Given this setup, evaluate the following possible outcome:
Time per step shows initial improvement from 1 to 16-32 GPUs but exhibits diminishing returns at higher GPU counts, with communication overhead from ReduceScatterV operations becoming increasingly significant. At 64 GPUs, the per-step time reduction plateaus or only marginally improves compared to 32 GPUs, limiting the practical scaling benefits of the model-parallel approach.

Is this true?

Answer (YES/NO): NO